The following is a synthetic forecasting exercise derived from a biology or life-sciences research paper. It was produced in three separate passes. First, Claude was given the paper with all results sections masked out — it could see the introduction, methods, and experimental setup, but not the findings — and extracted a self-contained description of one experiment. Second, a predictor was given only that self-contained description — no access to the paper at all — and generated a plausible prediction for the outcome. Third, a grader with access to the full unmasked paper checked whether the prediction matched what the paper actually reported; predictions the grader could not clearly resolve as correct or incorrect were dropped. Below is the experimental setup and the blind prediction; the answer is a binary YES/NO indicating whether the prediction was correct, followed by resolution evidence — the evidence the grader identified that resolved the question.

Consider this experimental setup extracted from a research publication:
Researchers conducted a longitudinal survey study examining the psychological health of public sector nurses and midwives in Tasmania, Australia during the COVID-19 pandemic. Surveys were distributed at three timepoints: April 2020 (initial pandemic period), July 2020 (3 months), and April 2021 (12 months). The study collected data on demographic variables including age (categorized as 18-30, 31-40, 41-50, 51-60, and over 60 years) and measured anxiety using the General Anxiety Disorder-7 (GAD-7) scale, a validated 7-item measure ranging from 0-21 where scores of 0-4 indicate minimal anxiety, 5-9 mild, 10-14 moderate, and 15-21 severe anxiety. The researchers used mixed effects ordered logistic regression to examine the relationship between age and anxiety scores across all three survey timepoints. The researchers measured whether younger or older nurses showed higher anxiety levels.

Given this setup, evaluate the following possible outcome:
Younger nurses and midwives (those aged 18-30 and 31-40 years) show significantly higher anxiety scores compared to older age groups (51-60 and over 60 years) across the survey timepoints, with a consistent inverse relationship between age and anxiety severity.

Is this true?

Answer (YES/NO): YES